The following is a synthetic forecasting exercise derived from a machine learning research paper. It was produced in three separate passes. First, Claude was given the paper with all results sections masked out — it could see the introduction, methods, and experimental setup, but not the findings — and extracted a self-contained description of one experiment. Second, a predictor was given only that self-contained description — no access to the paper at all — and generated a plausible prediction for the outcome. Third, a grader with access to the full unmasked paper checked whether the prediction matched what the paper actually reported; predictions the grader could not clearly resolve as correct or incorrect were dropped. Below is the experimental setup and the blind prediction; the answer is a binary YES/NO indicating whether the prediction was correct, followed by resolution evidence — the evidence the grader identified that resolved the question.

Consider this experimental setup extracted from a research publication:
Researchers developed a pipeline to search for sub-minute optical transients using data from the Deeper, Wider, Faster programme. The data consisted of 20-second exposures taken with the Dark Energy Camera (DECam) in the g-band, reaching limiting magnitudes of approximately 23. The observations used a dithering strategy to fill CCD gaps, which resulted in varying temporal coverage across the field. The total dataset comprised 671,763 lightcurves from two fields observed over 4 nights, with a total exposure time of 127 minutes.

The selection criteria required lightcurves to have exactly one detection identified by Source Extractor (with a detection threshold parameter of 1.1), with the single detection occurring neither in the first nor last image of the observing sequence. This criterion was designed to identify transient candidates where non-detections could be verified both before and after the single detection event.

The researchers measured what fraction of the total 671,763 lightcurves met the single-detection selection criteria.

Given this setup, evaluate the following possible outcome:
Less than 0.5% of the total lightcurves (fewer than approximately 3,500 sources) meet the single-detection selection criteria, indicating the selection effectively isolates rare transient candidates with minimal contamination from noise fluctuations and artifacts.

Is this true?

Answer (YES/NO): NO